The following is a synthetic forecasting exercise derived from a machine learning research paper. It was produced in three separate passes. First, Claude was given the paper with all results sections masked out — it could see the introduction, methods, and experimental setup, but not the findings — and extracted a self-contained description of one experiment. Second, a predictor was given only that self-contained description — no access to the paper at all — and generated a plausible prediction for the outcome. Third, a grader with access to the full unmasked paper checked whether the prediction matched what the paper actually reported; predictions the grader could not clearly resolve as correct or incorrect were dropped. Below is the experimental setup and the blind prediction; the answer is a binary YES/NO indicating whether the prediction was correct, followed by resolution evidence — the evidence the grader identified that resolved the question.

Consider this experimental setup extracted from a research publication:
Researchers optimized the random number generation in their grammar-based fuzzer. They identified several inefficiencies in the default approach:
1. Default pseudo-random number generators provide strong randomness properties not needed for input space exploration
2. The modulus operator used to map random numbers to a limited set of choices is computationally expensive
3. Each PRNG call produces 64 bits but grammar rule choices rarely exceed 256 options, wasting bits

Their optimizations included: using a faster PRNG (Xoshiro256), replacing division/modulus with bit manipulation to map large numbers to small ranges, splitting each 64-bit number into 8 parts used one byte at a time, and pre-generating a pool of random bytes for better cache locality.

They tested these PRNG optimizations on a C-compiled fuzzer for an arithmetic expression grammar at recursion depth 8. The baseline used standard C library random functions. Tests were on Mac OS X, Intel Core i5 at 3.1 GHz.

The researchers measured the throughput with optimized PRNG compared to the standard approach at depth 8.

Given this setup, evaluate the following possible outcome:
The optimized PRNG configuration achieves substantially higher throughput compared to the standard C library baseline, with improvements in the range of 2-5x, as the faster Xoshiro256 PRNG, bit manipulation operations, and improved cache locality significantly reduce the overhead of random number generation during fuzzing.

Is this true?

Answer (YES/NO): NO